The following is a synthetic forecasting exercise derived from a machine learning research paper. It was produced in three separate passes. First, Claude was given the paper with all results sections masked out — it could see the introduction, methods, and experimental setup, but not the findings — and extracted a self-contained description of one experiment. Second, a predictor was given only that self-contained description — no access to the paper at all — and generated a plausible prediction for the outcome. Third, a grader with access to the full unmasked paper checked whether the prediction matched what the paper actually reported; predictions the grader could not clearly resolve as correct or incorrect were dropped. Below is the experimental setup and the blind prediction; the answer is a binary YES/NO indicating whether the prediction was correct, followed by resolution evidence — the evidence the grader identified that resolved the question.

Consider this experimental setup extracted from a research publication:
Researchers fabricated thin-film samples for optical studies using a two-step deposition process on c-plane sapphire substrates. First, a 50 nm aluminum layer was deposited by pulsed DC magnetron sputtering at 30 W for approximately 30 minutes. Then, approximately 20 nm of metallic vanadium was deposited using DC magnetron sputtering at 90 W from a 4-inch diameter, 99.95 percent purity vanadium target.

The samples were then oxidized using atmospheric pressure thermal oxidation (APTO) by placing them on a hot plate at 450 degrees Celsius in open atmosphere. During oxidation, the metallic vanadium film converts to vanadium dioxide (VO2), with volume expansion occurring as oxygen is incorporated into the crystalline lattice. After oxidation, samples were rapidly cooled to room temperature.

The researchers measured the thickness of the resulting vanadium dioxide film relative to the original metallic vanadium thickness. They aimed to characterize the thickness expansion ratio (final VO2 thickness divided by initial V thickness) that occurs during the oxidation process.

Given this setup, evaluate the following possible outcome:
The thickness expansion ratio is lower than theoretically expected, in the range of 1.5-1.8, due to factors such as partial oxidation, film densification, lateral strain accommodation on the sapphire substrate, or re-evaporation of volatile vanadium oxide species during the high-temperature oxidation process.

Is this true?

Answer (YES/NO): NO